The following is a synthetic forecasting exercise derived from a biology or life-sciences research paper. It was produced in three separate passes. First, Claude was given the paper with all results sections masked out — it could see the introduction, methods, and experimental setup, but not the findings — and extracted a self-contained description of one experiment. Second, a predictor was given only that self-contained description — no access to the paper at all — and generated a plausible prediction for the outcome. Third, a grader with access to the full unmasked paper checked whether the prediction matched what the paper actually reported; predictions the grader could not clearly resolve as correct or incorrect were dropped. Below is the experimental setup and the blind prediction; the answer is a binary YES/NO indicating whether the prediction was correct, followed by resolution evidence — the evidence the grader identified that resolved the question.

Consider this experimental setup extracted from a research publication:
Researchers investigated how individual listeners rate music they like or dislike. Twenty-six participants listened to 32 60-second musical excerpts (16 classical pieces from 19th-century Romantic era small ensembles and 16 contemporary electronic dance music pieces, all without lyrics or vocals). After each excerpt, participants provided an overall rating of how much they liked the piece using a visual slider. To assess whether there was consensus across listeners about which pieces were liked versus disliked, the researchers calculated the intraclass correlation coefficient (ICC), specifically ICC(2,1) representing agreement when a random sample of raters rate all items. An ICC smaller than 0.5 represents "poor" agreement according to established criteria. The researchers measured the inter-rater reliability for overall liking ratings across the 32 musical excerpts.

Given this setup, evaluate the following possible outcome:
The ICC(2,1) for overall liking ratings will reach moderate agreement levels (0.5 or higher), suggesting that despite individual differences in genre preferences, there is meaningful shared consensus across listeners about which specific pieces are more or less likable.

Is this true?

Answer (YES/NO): NO